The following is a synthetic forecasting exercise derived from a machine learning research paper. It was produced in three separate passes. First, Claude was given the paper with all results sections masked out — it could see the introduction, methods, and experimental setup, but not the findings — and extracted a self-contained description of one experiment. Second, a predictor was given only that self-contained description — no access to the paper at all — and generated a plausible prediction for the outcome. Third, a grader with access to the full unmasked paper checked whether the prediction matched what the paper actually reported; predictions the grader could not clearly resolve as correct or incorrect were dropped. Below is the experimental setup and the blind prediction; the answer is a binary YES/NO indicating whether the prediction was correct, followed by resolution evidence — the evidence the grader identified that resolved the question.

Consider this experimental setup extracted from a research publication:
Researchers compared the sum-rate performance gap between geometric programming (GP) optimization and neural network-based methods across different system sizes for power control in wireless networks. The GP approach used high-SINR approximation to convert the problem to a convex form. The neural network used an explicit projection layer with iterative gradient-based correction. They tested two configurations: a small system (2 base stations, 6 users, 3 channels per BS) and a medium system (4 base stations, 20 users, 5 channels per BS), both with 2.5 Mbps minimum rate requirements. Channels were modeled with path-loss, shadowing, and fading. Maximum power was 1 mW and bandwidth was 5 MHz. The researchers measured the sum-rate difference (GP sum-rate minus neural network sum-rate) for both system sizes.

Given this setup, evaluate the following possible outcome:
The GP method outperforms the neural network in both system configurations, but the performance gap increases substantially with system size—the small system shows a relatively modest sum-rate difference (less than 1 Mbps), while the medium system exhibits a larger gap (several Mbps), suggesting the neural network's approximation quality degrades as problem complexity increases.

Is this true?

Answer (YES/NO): NO